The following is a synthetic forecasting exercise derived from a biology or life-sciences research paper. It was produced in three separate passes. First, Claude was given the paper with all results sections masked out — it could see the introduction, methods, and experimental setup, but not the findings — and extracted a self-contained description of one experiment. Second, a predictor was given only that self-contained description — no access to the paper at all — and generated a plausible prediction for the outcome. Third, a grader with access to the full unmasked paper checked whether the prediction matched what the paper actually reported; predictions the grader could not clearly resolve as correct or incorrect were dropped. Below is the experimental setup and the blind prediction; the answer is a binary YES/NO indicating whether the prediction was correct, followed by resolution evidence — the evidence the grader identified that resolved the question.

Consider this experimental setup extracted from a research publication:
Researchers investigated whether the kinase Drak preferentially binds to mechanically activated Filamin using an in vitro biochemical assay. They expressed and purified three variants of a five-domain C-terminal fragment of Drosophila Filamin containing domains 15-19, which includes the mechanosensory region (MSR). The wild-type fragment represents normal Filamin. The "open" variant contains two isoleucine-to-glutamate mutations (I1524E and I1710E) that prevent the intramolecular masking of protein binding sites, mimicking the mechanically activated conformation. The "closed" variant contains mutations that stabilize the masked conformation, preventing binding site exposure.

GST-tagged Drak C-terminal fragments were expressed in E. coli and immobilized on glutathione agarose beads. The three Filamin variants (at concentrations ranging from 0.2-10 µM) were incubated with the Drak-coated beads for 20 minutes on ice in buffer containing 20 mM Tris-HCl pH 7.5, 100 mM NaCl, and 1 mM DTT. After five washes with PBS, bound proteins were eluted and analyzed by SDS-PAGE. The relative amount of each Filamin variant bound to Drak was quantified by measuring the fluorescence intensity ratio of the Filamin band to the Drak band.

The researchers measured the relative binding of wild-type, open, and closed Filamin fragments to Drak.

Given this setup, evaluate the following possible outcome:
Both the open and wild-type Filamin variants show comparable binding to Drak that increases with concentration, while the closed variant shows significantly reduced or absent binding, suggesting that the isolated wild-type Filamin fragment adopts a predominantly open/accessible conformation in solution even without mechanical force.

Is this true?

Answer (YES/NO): NO